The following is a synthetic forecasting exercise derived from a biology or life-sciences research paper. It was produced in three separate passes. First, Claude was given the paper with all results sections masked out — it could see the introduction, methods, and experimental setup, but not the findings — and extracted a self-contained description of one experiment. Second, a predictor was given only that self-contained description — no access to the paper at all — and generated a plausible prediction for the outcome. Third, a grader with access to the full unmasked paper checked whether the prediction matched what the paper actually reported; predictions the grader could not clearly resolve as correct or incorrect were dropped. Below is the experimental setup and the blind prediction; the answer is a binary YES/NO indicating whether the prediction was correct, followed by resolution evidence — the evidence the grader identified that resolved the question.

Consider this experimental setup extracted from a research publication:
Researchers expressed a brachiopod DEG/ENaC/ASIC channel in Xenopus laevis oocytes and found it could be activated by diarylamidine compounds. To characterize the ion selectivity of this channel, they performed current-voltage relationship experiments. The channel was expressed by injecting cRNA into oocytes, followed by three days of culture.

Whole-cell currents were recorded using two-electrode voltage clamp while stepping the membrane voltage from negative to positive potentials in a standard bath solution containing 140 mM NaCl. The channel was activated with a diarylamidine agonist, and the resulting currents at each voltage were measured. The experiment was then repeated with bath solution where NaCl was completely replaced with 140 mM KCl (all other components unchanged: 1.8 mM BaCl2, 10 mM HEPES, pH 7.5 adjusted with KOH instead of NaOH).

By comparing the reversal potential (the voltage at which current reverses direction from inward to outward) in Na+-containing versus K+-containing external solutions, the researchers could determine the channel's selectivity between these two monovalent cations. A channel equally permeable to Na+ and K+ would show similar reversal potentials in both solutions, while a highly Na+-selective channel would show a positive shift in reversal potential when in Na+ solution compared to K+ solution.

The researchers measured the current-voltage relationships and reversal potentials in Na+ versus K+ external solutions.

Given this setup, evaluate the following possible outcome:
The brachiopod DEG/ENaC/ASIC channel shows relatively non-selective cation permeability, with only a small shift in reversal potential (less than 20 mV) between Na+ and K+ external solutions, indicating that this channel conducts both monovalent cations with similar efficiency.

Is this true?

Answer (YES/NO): NO